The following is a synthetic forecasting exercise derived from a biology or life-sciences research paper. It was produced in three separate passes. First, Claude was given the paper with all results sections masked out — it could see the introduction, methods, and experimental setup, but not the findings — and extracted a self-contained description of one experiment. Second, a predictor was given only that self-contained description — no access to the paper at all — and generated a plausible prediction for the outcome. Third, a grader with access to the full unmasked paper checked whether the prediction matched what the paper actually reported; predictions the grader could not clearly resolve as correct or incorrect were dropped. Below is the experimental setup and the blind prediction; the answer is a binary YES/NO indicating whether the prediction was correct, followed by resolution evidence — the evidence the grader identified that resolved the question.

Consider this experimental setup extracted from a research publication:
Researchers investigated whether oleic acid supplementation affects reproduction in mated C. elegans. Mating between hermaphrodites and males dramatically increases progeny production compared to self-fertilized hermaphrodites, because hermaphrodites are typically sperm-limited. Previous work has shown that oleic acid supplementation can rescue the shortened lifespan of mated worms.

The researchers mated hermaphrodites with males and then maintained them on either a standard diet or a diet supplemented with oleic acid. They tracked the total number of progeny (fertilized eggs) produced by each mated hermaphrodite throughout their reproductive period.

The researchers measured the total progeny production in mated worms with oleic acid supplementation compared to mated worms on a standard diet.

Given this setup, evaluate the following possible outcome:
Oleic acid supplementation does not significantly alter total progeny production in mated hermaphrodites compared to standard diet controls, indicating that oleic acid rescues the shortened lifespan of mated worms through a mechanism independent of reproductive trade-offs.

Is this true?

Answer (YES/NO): YES